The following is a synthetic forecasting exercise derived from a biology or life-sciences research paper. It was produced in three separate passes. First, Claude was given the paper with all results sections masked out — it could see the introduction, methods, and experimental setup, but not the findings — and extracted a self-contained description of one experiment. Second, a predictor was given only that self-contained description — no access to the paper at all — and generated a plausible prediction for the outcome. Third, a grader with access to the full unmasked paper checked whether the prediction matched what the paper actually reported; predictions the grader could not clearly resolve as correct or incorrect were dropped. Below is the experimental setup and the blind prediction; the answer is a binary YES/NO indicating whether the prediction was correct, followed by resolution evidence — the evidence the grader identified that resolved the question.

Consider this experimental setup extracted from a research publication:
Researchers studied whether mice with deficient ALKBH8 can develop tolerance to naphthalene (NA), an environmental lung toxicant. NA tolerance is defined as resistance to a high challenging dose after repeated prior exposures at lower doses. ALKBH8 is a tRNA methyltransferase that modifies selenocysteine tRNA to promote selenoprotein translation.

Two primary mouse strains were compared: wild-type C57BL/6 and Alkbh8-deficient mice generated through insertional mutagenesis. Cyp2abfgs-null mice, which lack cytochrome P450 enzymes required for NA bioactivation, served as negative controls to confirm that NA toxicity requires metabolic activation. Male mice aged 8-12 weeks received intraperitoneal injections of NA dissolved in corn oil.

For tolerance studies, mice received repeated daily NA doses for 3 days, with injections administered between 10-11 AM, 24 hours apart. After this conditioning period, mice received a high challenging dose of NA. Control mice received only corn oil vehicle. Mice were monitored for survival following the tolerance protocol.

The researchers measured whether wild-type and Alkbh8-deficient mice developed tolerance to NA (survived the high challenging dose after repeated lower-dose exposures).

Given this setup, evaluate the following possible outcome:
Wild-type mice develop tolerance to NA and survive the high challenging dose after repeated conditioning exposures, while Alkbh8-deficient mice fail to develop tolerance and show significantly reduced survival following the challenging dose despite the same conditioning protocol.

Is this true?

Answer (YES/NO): YES